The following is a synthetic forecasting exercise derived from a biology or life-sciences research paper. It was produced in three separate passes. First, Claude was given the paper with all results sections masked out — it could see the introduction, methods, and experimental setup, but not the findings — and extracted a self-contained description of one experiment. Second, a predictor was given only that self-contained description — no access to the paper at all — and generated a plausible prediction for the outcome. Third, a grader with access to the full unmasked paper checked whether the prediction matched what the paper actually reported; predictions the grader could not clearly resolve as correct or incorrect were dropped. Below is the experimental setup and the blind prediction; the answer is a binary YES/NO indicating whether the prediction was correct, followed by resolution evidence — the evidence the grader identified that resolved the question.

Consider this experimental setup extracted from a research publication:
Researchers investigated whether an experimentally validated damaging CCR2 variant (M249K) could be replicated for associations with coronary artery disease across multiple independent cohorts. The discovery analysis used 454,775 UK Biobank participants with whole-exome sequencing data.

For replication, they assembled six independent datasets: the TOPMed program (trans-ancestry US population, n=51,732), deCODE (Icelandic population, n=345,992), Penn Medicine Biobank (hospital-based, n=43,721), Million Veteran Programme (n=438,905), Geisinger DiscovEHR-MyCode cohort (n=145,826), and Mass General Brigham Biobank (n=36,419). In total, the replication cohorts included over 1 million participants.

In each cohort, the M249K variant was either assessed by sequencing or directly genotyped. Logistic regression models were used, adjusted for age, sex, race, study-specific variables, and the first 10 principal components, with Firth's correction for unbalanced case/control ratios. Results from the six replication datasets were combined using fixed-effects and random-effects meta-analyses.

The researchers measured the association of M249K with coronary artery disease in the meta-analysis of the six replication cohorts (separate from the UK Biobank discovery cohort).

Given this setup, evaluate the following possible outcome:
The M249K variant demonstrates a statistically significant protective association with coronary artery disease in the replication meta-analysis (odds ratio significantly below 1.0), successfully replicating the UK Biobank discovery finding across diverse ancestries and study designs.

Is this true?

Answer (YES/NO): YES